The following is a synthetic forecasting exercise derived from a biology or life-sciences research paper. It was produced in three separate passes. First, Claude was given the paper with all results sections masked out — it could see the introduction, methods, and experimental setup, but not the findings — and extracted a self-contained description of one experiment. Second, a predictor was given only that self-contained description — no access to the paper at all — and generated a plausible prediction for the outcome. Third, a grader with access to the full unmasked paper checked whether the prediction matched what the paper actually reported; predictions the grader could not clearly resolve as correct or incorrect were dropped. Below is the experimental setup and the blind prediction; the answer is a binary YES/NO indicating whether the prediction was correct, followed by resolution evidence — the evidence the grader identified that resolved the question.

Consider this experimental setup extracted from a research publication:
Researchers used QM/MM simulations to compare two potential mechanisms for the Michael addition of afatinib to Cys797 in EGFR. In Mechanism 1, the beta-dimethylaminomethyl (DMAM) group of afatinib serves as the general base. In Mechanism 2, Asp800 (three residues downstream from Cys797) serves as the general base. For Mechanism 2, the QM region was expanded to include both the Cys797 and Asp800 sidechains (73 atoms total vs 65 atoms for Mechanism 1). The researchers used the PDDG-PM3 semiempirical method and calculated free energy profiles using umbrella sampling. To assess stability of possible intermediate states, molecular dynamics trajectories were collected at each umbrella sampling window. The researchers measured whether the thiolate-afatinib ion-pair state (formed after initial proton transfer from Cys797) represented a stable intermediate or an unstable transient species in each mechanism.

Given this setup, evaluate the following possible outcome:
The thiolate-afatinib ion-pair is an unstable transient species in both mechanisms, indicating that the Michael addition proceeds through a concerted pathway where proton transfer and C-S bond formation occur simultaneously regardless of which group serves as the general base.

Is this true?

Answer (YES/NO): NO